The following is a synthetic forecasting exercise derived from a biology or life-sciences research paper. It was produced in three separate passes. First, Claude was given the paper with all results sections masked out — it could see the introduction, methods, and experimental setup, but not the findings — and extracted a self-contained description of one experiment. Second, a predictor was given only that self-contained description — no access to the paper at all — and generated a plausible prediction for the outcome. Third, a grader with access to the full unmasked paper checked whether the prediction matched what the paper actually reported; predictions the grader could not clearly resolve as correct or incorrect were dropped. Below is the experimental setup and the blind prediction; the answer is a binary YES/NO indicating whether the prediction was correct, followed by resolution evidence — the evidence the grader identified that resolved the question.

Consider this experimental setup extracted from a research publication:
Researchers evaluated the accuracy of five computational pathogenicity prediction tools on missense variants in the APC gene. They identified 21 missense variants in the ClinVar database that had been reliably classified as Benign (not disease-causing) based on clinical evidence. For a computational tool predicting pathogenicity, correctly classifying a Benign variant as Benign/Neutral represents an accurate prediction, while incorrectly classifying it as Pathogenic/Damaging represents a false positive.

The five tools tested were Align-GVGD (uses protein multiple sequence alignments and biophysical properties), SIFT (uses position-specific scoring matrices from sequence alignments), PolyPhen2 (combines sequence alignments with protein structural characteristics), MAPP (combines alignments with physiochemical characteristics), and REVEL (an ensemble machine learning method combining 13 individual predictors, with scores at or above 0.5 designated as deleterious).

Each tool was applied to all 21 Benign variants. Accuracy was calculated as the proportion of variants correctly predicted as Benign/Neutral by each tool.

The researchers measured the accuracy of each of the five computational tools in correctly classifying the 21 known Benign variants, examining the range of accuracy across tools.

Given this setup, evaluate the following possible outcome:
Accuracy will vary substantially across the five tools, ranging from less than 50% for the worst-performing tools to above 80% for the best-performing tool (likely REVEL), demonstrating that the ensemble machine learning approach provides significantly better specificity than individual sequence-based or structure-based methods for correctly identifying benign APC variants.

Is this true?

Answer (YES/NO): NO